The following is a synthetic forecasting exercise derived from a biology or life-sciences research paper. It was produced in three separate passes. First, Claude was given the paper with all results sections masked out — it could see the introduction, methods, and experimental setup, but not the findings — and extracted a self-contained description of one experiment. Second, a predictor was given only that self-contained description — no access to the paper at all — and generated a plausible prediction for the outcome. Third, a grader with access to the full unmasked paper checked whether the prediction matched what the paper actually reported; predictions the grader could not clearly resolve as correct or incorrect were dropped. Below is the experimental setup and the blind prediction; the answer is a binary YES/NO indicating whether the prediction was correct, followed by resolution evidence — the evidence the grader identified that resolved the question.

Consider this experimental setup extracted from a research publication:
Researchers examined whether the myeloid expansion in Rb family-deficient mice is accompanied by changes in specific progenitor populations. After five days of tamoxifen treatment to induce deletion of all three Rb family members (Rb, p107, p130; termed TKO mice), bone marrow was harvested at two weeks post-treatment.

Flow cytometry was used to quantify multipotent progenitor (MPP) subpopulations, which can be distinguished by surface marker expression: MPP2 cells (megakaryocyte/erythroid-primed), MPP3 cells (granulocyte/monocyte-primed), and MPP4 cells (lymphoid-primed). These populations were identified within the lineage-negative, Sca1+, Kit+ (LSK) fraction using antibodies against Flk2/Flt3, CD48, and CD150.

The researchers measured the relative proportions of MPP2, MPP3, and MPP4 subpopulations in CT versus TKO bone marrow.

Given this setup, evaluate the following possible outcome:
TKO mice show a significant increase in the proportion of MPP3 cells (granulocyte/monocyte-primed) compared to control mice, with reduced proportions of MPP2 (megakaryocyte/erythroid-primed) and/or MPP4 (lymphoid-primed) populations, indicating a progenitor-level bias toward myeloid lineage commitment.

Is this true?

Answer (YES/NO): NO